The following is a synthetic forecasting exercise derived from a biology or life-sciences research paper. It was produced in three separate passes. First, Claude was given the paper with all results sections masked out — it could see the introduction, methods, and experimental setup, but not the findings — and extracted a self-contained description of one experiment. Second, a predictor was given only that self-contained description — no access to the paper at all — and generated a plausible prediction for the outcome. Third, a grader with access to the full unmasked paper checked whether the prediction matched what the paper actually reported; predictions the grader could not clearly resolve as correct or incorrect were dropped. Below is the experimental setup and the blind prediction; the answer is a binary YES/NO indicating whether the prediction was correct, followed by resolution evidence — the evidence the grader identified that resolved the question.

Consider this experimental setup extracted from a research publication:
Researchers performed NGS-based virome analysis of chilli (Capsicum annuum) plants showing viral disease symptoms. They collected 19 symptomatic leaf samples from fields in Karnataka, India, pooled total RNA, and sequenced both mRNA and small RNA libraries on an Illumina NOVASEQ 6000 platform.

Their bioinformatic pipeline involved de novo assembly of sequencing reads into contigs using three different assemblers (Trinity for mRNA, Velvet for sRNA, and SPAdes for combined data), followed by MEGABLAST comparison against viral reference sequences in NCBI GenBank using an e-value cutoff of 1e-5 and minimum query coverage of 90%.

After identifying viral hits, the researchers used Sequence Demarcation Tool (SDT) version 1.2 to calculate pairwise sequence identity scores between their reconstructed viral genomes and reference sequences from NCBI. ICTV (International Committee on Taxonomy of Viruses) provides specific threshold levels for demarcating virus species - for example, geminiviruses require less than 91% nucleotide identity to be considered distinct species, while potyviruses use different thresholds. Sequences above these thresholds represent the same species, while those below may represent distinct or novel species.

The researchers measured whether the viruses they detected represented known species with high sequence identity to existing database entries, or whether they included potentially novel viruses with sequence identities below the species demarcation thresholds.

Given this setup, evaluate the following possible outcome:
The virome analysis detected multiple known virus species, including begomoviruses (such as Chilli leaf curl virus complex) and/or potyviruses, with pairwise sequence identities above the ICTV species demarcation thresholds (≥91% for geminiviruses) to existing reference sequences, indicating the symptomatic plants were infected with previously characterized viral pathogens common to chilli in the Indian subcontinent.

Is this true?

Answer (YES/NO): YES